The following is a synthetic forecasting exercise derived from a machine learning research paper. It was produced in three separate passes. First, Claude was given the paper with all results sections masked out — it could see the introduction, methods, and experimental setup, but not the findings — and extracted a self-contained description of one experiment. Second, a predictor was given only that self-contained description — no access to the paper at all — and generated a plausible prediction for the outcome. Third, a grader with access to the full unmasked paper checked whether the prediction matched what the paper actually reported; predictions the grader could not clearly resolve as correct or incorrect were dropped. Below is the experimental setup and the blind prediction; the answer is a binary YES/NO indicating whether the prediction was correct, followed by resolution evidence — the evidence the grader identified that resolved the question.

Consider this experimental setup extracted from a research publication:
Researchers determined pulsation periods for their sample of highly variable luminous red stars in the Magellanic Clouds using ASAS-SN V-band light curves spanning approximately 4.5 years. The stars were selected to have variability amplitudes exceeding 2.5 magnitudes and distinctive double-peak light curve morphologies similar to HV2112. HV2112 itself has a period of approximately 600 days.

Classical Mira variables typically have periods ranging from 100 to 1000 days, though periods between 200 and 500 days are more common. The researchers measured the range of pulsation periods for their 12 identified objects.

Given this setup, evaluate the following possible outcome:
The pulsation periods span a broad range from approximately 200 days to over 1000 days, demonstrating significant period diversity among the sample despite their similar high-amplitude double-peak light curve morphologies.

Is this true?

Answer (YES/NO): NO